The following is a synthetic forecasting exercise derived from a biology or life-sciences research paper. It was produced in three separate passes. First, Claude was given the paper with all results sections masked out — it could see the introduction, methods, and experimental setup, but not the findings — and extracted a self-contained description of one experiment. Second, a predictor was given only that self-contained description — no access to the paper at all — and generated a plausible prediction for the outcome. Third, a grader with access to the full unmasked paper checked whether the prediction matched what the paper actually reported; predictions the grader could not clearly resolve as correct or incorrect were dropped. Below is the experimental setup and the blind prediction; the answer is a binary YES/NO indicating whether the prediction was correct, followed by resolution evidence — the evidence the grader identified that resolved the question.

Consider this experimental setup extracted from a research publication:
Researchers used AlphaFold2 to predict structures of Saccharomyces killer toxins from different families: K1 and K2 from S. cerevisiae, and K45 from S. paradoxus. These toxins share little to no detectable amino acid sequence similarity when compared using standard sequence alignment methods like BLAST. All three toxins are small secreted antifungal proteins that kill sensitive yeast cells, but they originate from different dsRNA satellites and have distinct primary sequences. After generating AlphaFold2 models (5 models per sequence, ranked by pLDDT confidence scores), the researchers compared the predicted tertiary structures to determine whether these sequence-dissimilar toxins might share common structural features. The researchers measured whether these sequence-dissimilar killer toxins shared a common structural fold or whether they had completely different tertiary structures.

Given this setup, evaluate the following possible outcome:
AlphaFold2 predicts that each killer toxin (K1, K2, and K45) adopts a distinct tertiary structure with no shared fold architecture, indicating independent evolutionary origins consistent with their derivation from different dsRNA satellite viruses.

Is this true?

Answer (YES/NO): NO